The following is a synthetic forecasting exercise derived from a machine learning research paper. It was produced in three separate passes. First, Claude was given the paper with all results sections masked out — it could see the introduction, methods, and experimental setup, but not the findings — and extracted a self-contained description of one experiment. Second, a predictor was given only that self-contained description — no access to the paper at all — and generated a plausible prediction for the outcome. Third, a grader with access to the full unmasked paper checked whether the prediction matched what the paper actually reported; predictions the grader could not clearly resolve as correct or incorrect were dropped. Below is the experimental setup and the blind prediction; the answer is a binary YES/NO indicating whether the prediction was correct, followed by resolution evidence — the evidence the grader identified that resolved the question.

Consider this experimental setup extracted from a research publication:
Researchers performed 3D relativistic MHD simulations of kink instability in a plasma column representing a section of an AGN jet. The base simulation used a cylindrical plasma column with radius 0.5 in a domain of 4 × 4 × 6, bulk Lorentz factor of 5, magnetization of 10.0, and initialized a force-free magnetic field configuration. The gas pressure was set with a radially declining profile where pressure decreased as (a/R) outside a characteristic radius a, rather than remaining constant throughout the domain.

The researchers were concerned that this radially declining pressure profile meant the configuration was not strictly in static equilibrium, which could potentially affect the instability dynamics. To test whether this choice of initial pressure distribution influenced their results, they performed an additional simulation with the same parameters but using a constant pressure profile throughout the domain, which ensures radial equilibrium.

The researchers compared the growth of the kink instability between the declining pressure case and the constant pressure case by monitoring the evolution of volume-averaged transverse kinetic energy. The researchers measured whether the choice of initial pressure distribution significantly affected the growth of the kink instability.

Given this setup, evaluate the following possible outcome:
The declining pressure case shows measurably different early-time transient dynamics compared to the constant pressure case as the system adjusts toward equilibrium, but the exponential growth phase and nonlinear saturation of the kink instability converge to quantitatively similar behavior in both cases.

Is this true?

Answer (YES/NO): NO